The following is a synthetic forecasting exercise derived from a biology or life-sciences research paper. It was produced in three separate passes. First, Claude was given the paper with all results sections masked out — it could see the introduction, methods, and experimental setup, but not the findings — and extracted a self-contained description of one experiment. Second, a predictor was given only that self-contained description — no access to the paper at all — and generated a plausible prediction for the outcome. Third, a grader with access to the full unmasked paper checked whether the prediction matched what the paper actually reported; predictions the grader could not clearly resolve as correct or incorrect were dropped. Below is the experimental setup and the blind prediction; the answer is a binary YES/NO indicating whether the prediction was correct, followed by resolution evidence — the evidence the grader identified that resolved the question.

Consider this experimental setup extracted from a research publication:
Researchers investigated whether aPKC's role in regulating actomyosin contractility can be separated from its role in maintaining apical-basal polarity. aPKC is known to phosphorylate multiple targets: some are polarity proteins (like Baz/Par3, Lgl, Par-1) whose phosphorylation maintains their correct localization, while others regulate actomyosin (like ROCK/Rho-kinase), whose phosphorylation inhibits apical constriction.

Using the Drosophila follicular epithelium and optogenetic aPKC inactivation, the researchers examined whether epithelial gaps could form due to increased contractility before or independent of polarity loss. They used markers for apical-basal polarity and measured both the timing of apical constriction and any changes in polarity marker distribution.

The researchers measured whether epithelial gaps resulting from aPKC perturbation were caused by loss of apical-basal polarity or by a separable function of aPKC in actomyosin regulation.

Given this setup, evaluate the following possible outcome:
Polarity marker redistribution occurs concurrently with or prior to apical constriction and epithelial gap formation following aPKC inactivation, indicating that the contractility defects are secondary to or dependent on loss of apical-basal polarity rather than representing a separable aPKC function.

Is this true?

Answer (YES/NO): NO